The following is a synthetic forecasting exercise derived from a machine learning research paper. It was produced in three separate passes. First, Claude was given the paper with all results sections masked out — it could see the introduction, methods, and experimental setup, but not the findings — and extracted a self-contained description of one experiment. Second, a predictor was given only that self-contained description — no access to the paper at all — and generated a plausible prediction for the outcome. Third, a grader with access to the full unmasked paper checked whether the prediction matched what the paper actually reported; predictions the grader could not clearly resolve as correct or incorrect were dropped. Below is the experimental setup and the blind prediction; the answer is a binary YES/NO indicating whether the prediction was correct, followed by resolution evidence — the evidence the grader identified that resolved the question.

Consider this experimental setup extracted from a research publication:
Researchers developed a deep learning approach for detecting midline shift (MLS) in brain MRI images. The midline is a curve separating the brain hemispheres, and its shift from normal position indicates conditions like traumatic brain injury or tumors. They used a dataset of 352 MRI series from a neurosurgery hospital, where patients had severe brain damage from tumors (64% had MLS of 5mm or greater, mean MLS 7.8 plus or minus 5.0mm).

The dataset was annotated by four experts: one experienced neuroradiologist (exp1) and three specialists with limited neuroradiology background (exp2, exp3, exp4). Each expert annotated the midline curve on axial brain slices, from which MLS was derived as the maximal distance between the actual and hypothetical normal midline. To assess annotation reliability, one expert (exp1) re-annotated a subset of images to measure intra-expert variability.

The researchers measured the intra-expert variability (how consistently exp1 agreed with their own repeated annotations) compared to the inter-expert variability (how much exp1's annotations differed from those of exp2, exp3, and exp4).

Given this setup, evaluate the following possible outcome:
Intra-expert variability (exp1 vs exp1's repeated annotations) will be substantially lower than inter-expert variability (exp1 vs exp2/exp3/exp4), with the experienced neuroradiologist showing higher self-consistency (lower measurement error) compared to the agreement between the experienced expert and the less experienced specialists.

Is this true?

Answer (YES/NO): NO